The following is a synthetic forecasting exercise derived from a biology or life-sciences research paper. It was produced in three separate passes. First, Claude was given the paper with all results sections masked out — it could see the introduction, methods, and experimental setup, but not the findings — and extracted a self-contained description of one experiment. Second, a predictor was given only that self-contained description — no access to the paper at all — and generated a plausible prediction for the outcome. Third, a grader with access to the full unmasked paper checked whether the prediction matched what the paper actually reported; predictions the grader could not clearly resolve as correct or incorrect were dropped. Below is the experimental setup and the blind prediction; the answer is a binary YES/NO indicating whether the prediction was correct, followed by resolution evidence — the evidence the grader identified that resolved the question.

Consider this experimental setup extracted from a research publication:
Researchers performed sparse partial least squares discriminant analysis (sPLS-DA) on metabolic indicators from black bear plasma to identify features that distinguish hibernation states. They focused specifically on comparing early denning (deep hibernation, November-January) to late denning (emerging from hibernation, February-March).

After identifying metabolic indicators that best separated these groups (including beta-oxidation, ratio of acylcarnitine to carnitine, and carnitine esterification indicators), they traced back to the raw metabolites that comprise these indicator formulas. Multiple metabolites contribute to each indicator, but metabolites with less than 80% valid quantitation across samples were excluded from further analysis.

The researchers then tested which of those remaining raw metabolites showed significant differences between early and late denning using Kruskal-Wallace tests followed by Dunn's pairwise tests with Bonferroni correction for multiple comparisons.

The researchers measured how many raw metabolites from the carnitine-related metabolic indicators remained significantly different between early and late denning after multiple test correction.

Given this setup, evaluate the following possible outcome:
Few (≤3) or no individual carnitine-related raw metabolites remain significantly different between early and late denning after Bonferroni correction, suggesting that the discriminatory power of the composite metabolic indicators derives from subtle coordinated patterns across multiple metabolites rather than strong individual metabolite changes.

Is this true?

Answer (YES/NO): YES